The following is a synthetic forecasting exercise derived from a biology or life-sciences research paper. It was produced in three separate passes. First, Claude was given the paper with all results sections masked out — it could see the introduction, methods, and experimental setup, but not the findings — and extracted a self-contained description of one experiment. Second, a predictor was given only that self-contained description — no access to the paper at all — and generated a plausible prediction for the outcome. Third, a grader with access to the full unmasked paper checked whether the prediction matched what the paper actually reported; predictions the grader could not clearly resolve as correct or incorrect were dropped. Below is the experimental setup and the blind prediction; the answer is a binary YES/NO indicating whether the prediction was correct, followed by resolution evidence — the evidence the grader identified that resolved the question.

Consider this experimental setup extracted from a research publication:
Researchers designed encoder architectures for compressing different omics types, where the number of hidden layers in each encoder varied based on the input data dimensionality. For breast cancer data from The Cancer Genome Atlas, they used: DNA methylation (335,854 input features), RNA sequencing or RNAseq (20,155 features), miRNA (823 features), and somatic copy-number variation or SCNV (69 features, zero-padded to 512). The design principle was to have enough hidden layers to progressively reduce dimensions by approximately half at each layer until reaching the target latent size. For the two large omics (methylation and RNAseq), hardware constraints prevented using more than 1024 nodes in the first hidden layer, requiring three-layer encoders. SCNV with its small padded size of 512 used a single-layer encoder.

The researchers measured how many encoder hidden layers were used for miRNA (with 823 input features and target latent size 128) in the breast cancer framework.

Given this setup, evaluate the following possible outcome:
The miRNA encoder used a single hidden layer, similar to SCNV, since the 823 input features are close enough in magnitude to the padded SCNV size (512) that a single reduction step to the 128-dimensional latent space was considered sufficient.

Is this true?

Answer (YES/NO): NO